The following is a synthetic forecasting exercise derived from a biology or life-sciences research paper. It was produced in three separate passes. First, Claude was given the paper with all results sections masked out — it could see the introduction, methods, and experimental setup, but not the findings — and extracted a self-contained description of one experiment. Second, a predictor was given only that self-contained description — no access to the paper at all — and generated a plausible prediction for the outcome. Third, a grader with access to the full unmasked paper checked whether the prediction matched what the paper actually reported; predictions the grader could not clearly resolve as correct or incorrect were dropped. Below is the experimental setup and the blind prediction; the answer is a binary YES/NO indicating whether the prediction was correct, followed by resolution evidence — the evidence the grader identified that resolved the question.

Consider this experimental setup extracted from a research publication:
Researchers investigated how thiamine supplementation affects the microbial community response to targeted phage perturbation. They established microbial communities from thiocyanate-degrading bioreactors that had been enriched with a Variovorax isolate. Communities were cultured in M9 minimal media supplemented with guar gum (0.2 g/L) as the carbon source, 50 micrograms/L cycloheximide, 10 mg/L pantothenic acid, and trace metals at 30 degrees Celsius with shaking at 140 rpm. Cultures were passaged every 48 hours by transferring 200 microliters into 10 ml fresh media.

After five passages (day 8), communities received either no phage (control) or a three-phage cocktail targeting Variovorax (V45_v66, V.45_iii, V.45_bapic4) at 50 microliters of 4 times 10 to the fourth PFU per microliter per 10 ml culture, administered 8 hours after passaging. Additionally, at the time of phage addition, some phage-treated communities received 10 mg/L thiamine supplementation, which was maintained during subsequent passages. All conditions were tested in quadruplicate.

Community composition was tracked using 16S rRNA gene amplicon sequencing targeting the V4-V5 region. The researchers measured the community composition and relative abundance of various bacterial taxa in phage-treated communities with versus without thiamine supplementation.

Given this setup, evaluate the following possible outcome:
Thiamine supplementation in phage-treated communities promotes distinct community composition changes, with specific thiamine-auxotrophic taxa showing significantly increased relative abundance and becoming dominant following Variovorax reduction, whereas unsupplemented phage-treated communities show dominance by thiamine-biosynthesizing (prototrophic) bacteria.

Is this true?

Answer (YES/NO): NO